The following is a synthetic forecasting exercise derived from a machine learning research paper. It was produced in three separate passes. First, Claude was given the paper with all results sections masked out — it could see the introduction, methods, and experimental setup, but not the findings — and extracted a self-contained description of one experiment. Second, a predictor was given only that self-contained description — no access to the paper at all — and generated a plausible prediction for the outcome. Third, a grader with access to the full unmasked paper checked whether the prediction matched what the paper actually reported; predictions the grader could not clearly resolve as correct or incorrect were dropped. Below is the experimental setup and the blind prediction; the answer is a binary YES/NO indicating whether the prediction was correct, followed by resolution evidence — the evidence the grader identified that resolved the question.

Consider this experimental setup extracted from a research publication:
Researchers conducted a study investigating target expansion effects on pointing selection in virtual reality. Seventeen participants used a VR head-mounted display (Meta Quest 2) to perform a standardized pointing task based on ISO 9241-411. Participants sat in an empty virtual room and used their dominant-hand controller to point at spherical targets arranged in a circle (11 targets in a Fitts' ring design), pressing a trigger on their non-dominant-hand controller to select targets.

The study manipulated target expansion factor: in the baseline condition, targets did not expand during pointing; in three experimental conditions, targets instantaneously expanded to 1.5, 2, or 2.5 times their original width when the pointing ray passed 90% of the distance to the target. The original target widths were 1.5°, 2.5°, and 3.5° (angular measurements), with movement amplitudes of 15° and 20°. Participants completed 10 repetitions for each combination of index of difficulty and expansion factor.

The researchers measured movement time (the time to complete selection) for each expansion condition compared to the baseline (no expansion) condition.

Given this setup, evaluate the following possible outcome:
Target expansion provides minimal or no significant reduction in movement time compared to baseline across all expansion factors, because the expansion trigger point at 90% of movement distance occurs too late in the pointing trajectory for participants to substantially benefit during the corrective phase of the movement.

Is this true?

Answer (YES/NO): NO